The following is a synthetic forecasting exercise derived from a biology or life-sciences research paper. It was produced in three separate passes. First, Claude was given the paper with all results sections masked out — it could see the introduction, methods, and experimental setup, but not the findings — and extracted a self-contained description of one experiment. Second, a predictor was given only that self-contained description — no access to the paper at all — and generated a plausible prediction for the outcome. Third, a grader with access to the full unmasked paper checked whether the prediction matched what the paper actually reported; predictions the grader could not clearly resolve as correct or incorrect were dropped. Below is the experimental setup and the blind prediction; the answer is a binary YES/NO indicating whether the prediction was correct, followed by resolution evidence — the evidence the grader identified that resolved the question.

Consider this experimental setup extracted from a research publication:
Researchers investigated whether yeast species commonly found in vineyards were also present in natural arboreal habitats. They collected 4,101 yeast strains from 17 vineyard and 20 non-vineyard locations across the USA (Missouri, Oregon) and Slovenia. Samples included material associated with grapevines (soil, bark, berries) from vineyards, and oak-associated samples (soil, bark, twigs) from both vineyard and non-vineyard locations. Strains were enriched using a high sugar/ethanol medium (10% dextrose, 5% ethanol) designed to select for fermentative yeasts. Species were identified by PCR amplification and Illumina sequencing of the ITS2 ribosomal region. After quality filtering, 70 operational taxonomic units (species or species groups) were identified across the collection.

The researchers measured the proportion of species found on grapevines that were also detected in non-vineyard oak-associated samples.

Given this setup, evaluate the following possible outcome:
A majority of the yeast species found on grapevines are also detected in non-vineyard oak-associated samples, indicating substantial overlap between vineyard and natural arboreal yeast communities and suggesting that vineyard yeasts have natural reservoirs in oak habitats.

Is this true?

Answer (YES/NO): YES